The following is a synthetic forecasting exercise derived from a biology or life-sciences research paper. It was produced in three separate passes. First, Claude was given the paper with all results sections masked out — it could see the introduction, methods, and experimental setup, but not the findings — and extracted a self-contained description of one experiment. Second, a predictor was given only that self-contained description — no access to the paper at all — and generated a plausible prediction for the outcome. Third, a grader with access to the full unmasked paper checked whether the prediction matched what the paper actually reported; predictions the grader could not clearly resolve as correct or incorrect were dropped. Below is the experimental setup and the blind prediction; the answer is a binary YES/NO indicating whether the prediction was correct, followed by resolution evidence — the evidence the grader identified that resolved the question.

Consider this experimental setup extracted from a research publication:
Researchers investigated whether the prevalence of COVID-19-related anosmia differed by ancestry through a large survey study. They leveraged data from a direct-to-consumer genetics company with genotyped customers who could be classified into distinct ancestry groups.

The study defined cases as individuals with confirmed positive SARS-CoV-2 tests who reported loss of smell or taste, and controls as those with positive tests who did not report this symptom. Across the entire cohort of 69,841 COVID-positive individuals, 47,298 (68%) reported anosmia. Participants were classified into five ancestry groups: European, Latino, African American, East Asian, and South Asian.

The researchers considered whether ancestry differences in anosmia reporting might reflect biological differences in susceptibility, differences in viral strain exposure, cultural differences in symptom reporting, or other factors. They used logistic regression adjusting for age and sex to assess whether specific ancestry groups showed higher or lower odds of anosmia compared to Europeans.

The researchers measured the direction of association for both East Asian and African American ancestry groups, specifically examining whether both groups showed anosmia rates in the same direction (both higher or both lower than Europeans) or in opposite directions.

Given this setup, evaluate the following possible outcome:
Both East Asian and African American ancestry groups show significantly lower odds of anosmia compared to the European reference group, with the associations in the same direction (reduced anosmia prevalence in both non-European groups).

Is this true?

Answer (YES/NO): YES